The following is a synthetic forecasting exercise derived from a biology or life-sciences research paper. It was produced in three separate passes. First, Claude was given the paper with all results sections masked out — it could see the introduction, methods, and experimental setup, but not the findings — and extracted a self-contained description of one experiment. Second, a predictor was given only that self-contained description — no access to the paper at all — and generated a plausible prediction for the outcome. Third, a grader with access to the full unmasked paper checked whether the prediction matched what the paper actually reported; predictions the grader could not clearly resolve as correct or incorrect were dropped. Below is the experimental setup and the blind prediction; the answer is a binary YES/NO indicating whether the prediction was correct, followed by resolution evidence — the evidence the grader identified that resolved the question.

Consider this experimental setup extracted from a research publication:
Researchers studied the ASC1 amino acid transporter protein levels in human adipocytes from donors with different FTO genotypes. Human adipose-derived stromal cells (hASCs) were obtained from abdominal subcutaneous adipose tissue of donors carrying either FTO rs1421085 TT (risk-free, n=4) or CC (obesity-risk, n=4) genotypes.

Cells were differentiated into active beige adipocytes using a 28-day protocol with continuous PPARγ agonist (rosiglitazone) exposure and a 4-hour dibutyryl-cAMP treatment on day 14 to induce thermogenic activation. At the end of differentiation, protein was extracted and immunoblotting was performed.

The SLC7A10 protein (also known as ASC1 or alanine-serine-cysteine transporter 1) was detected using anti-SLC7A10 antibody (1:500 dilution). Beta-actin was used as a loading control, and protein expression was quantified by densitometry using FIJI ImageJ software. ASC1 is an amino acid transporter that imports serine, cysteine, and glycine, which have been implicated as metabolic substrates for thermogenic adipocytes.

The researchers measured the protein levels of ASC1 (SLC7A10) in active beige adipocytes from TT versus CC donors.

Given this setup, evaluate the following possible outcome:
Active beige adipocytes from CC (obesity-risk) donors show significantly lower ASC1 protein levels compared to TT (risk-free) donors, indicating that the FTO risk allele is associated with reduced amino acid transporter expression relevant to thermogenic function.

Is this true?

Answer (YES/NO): YES